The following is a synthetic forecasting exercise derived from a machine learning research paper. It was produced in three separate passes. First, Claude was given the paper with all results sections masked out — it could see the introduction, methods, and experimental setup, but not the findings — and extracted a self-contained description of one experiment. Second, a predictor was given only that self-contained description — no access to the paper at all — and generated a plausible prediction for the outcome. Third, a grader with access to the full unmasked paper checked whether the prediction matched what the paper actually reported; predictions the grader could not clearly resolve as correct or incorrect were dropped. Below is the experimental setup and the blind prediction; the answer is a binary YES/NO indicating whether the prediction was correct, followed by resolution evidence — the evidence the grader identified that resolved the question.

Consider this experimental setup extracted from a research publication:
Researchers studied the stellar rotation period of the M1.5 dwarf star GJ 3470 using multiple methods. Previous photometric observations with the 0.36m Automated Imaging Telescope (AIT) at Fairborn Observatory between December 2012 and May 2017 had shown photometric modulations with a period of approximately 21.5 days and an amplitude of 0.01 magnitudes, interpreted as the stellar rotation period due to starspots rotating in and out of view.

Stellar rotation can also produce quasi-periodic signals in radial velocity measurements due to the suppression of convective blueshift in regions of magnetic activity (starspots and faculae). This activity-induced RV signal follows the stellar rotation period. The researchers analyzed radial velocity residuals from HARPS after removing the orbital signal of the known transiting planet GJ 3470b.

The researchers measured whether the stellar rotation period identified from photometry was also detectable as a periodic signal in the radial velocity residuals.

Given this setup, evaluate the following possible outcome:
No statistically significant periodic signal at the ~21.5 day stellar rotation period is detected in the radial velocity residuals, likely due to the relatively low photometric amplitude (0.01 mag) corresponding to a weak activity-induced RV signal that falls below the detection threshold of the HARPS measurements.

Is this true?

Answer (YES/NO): NO